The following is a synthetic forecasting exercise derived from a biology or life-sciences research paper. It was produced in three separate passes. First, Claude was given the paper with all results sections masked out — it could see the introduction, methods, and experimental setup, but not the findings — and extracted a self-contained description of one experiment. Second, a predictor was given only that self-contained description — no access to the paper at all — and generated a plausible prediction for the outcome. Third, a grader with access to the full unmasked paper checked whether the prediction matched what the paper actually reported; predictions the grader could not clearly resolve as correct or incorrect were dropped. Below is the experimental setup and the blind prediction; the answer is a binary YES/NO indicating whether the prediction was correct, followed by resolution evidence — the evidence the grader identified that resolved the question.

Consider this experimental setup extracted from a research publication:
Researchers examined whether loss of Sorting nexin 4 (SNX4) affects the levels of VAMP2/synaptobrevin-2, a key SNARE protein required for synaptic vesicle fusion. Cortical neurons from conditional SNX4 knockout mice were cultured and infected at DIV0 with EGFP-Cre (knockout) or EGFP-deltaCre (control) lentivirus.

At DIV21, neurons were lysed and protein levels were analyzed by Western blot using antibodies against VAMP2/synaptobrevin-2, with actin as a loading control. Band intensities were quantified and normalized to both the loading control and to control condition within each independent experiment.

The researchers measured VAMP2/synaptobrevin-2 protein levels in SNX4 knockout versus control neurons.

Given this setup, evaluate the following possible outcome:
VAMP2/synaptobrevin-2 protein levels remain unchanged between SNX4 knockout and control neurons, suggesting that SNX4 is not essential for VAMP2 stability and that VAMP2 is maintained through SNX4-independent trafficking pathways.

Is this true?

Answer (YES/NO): YES